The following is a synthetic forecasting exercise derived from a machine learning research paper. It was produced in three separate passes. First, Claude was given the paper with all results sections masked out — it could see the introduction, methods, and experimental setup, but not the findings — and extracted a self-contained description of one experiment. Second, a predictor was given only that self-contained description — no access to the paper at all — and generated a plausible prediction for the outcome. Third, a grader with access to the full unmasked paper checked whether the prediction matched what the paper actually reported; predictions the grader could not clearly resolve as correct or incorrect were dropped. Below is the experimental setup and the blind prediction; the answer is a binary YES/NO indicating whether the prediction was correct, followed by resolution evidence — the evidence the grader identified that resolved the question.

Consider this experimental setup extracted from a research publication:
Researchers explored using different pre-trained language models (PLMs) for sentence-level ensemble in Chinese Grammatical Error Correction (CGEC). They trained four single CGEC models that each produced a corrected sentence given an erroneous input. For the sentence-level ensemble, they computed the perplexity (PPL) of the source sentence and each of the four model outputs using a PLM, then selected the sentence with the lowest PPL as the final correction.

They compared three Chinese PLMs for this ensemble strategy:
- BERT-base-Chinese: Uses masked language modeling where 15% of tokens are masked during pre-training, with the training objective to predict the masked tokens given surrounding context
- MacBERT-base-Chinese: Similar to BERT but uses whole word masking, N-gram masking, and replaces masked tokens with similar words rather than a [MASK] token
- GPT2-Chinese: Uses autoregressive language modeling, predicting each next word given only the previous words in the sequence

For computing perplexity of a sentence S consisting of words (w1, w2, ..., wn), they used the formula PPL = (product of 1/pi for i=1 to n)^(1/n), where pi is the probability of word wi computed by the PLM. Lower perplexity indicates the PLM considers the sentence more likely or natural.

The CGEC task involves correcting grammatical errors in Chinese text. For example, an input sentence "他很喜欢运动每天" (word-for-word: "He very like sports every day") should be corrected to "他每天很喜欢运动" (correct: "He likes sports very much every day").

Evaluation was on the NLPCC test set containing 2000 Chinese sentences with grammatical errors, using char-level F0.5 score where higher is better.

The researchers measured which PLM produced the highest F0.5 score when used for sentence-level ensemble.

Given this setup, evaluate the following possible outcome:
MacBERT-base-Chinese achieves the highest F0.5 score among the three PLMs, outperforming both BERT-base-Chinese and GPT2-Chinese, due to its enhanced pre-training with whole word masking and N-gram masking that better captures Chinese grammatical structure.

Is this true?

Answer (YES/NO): NO